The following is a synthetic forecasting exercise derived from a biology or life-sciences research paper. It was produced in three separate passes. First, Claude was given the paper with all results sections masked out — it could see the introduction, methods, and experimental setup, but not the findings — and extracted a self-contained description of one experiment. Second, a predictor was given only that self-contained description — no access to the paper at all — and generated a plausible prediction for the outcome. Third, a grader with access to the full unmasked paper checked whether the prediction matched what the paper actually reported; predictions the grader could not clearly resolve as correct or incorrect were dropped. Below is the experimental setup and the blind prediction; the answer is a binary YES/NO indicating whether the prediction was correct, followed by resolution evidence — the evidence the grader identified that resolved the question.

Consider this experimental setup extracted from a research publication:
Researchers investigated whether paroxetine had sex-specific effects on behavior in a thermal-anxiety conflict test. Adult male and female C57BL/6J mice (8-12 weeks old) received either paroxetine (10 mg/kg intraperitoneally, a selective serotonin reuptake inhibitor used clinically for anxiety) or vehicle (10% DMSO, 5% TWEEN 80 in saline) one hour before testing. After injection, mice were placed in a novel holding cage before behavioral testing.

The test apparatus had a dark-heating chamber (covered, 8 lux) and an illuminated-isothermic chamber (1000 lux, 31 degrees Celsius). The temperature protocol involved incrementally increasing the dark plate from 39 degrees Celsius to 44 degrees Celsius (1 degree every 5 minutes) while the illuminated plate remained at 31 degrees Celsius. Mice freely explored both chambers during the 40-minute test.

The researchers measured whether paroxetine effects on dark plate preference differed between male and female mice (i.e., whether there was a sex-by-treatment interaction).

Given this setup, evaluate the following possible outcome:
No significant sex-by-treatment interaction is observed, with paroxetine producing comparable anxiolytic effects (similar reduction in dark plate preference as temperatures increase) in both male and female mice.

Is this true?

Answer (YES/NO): NO